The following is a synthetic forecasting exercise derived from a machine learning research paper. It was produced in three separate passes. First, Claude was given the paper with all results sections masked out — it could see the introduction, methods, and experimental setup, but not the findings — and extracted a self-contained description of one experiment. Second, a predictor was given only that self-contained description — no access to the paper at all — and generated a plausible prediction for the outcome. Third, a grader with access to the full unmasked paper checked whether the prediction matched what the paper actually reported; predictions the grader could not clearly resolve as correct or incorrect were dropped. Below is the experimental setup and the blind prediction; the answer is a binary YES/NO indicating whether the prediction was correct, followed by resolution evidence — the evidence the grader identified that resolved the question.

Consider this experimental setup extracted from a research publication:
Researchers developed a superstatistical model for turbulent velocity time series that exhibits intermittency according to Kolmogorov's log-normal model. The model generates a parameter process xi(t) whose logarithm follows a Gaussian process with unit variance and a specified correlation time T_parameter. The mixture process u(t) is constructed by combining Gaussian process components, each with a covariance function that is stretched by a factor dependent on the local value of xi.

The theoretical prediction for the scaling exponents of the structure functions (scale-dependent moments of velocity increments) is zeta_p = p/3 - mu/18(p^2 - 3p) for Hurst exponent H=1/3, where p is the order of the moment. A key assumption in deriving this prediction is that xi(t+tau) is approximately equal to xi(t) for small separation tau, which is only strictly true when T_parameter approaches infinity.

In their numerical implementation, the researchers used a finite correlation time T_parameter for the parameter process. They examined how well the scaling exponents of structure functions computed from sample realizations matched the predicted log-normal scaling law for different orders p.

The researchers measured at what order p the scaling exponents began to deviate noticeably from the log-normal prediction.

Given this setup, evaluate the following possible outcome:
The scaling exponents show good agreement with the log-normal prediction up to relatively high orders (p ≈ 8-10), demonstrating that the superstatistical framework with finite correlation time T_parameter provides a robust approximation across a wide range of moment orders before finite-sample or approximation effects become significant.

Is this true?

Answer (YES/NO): NO